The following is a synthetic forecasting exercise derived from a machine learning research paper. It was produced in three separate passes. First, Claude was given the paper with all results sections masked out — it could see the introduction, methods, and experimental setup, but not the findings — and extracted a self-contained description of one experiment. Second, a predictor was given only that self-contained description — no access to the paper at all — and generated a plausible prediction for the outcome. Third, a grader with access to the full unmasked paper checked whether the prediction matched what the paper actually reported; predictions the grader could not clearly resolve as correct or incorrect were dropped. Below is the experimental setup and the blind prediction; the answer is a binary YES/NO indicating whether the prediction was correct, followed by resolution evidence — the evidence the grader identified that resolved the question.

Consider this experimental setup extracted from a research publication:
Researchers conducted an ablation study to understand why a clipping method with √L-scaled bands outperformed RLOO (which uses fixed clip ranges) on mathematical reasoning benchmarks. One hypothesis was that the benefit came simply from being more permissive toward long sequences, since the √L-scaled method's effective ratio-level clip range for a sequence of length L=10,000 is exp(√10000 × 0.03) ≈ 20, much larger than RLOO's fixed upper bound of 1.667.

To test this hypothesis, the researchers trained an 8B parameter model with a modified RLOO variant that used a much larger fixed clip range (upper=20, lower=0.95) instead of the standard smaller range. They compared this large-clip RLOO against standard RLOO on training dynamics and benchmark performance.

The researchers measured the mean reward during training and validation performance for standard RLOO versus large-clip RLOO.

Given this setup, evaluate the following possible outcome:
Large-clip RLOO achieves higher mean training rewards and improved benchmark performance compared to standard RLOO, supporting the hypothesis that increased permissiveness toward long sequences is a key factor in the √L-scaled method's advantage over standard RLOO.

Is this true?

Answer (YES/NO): NO